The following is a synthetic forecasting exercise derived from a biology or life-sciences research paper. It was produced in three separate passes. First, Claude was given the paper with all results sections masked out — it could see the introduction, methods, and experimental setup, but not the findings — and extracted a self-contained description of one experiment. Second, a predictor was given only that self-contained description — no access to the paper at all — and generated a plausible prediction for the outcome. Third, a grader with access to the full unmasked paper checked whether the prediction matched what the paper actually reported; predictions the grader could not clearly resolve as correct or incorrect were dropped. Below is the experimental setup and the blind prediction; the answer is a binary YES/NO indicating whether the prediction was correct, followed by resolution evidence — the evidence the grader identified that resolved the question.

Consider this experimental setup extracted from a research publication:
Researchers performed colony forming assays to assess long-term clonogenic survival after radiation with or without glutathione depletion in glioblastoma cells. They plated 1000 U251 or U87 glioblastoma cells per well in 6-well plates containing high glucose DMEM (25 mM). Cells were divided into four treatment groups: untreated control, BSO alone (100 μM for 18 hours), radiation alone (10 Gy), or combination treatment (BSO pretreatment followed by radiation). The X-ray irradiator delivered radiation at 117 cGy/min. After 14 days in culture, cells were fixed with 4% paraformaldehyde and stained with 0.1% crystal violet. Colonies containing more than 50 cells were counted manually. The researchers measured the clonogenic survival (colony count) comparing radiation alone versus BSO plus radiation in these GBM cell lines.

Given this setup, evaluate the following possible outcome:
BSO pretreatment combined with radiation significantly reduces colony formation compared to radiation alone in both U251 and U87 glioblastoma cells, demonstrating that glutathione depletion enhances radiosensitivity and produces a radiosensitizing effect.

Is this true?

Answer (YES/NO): YES